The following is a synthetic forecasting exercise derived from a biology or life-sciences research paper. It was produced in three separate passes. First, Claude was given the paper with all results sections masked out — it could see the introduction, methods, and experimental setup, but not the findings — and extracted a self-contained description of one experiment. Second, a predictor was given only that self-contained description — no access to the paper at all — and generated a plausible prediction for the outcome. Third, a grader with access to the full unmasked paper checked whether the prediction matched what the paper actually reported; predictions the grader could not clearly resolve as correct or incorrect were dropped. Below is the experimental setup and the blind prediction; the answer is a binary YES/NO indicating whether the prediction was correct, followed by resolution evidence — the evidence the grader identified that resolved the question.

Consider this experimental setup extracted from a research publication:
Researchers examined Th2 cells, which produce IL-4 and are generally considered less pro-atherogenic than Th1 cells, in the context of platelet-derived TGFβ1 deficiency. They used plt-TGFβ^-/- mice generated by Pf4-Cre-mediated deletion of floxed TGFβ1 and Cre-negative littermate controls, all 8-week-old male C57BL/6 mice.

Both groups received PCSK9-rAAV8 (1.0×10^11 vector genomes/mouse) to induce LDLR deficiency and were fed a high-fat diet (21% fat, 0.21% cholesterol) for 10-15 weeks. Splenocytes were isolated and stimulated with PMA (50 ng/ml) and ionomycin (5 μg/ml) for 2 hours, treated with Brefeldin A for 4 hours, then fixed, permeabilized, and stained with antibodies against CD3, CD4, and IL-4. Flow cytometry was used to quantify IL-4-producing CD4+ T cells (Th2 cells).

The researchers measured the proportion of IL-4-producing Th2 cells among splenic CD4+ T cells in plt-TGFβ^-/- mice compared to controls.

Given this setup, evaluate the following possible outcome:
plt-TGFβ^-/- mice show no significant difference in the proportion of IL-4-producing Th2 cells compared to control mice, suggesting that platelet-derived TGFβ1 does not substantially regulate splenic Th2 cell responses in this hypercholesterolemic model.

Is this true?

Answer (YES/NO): NO